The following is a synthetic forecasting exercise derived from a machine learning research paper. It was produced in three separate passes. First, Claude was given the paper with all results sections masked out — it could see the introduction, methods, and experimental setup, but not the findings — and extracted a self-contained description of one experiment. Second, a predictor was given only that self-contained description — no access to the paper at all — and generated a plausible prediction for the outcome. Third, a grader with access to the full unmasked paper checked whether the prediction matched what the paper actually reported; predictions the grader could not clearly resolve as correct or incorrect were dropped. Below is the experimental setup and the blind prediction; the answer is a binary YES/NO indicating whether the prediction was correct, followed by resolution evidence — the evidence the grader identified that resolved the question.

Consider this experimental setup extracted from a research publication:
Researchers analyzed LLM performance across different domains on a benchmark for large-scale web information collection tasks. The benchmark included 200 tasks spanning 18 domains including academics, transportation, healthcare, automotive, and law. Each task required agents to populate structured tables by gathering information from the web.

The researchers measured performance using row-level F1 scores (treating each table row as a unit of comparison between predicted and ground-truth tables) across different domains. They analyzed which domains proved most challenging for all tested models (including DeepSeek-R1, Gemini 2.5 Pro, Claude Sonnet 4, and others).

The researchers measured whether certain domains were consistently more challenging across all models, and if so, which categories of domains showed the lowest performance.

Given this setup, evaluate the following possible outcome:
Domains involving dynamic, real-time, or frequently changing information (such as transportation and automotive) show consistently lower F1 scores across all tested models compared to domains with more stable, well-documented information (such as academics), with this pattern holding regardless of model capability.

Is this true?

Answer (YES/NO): NO